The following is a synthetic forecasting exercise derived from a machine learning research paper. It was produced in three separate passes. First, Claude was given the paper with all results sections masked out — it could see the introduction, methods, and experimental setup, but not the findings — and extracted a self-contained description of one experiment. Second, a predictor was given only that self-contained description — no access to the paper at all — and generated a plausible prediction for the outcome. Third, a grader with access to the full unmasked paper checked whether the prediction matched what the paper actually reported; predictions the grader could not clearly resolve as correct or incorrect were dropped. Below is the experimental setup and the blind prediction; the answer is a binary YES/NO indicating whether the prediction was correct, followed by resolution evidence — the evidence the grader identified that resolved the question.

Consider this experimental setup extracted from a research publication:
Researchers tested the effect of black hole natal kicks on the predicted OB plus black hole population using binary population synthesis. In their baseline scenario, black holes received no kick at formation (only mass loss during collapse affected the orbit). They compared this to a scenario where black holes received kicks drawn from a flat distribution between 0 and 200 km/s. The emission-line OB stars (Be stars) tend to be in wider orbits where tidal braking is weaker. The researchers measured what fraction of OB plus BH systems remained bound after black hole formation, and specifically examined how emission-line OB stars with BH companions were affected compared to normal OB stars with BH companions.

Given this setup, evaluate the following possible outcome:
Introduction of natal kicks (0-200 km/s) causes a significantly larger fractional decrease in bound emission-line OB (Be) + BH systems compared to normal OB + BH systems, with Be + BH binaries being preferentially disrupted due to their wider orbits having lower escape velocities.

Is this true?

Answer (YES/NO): YES